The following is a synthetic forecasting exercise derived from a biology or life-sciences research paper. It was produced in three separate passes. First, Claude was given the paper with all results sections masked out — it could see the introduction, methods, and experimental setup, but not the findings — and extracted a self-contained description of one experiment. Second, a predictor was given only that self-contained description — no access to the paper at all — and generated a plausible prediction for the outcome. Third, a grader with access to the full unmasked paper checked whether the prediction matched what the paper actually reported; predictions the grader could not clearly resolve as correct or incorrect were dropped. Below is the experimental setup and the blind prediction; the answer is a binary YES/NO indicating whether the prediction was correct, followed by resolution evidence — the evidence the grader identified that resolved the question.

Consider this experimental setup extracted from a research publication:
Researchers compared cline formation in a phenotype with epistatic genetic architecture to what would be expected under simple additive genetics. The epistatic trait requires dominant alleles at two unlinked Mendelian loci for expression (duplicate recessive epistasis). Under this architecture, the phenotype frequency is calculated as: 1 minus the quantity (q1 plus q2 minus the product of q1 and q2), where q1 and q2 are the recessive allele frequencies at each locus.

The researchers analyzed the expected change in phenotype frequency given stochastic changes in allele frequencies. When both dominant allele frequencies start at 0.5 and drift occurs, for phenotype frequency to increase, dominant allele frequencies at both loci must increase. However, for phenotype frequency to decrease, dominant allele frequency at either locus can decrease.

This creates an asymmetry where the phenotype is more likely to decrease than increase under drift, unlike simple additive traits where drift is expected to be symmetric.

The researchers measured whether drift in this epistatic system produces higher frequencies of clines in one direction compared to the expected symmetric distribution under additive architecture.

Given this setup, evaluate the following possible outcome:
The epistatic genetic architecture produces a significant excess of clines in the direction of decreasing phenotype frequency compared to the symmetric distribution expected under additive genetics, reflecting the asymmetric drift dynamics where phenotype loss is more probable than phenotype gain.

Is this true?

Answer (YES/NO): YES